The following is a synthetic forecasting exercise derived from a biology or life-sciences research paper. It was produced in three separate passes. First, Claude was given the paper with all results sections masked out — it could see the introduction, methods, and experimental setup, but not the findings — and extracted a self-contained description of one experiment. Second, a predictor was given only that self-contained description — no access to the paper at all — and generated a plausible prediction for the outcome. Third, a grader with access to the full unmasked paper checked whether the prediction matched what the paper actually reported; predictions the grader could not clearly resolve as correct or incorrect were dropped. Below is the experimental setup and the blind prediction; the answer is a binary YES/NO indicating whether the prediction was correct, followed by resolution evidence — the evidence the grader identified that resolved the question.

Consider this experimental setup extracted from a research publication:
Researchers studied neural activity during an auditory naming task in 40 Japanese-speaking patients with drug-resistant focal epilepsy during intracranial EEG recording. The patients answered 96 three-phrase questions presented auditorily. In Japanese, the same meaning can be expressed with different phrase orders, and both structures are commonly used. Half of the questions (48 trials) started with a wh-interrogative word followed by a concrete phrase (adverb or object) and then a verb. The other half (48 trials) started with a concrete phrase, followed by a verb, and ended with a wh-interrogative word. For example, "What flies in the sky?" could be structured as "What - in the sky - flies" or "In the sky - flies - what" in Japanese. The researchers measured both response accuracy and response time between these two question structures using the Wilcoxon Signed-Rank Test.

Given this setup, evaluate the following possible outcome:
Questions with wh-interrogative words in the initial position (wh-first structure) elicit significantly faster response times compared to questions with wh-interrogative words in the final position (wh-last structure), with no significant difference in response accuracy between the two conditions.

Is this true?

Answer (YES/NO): NO